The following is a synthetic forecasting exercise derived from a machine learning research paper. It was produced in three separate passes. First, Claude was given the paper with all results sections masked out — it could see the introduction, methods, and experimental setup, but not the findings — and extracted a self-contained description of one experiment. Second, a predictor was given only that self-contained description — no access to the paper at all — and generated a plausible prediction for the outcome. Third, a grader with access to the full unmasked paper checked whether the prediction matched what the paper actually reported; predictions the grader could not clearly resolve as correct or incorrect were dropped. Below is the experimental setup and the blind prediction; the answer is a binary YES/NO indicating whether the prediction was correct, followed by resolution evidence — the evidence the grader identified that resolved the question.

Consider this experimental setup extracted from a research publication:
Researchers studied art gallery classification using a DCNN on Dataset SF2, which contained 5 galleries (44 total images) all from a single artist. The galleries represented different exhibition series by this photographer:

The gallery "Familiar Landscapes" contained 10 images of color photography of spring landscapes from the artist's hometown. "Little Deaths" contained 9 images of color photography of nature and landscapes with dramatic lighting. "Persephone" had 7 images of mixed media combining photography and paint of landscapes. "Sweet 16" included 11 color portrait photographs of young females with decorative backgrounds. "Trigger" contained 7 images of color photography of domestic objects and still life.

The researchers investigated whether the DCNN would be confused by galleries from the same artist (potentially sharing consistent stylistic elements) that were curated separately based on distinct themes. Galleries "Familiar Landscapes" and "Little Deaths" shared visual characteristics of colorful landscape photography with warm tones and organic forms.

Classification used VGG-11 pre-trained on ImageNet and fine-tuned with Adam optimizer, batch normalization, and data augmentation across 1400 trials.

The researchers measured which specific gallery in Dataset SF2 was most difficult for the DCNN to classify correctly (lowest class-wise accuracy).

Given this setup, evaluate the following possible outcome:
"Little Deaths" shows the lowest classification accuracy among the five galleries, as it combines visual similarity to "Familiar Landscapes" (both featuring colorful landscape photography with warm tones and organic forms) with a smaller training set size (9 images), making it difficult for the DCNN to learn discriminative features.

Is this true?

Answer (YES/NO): YES